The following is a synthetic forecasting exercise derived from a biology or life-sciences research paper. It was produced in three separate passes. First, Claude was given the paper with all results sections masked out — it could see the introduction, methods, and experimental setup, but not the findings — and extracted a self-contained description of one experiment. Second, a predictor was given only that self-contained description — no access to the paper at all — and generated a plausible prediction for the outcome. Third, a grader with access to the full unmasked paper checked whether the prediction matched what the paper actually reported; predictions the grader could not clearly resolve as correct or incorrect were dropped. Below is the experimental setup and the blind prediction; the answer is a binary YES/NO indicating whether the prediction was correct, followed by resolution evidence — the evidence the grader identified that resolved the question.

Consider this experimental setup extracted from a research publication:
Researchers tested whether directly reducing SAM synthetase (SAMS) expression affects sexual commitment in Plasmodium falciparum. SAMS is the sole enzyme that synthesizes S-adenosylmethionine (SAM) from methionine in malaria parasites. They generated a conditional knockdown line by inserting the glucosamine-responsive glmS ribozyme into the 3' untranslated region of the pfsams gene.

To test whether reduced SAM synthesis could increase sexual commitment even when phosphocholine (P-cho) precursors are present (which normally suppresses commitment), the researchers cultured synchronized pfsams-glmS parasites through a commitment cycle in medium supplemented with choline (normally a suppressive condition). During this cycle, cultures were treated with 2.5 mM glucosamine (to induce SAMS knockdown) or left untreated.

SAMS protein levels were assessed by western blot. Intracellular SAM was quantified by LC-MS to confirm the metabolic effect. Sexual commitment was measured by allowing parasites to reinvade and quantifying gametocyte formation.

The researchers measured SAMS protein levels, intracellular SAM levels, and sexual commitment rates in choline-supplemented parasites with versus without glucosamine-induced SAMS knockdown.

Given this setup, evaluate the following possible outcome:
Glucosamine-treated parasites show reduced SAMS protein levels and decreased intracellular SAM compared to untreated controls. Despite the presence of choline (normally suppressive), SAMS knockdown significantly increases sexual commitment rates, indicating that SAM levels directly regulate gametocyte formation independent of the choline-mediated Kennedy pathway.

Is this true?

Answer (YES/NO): YES